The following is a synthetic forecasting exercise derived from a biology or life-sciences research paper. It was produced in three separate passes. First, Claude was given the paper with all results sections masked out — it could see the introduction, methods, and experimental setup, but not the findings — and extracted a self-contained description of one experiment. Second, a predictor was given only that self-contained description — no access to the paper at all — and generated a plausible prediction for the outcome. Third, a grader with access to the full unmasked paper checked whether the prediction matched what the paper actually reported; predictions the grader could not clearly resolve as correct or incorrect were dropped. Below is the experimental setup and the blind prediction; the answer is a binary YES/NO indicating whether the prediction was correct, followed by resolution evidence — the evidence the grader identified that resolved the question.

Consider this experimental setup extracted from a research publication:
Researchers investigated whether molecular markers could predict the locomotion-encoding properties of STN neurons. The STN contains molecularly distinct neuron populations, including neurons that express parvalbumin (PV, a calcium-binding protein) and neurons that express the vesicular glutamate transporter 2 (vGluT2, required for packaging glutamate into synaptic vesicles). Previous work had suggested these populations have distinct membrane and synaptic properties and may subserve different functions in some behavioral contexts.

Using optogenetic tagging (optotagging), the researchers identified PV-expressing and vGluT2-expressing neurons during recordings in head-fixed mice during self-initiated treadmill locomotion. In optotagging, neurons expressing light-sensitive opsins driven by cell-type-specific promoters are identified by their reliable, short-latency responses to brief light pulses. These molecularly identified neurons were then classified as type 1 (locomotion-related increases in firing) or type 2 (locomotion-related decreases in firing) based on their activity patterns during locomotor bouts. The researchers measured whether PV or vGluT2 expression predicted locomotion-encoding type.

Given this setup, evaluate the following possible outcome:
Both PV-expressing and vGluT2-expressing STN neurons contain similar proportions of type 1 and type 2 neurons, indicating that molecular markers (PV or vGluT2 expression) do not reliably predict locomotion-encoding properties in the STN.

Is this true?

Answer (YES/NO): YES